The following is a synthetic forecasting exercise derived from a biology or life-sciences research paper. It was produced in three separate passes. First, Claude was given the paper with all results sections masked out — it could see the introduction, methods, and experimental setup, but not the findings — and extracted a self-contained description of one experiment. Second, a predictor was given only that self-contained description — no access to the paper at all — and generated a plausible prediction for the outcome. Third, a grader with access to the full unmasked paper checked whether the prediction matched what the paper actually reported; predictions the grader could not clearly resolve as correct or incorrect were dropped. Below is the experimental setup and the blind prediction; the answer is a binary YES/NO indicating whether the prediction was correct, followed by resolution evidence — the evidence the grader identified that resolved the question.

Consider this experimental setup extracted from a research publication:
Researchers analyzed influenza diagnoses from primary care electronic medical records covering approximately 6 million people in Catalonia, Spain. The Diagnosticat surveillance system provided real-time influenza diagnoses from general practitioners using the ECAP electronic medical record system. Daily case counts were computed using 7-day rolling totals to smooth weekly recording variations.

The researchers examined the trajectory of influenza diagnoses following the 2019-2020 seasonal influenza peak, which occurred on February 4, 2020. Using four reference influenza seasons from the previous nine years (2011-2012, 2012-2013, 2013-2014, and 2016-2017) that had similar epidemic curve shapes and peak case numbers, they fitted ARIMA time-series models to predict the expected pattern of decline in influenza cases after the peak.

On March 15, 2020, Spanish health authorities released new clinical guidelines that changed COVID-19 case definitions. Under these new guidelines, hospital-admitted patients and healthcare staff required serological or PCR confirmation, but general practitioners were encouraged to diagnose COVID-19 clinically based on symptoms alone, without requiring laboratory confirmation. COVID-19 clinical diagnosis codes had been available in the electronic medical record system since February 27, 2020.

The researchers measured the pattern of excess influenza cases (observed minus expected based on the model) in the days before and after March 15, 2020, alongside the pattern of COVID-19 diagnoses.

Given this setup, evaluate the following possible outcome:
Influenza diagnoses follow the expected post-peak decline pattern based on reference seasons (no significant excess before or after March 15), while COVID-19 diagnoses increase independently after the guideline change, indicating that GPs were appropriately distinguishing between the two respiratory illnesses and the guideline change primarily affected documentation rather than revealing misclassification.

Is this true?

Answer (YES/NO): NO